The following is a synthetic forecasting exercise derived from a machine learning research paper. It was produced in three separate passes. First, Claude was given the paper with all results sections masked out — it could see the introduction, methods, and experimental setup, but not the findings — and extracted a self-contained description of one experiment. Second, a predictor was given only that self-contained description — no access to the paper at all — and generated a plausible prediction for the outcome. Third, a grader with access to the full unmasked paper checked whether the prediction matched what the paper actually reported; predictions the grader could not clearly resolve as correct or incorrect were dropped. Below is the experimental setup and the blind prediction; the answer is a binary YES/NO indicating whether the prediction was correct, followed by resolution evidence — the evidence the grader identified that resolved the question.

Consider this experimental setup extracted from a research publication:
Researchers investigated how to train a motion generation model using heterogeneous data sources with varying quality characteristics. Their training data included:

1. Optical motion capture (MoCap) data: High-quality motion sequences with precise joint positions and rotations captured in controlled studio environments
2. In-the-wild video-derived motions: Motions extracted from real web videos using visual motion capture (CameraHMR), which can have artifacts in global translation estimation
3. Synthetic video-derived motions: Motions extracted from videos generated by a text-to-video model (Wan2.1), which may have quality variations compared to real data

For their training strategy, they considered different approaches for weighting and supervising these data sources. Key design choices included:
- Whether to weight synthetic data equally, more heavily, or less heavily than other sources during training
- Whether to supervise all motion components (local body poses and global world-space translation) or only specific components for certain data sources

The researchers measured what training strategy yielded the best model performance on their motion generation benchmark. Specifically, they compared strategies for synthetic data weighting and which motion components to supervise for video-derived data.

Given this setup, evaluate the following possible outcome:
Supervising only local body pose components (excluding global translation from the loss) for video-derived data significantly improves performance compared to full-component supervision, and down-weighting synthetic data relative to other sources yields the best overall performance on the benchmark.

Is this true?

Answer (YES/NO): NO